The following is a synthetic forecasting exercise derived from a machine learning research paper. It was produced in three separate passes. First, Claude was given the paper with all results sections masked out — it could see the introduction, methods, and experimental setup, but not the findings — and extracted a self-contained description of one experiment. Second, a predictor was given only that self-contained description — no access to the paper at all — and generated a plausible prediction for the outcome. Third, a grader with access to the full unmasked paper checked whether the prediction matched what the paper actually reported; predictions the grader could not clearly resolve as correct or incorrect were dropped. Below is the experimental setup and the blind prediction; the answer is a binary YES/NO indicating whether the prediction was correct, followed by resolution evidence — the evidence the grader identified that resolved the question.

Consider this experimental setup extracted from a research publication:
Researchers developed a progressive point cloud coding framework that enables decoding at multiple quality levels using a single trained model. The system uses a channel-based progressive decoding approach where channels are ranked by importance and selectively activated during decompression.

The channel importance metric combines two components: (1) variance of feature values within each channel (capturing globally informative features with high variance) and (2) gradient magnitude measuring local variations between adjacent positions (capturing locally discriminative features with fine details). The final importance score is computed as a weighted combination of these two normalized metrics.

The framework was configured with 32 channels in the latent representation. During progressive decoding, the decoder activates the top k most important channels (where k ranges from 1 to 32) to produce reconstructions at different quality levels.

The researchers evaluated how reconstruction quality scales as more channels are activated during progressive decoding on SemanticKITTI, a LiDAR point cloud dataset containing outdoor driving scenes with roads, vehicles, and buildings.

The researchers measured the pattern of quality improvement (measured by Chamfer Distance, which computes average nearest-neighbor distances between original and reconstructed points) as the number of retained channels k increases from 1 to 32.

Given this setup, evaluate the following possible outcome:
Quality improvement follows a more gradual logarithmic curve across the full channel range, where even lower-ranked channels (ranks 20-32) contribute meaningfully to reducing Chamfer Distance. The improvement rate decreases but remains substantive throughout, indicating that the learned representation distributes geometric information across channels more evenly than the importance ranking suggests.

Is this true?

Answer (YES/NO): NO